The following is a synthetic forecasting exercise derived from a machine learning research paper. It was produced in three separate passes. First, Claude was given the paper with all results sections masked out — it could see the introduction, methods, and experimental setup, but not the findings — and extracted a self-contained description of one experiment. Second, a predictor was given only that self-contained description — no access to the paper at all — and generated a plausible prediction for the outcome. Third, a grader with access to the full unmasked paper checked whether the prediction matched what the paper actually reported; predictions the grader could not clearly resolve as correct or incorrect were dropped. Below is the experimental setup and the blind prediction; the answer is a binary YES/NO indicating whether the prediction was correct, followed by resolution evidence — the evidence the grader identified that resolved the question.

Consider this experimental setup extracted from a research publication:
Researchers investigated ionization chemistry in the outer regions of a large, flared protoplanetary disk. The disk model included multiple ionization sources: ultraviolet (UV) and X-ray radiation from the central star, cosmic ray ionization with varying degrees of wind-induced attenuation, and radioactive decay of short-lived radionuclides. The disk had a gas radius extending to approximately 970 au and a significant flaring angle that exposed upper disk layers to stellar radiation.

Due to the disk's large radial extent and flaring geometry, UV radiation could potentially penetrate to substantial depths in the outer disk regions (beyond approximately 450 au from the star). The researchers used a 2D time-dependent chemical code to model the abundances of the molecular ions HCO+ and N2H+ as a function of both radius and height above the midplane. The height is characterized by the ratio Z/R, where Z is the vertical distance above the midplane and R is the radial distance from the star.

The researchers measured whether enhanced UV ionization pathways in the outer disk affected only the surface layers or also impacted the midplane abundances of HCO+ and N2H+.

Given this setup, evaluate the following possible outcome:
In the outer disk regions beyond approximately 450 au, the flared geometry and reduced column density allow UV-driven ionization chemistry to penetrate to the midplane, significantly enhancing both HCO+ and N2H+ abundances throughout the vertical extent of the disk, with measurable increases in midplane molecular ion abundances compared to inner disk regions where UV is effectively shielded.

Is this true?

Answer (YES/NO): NO